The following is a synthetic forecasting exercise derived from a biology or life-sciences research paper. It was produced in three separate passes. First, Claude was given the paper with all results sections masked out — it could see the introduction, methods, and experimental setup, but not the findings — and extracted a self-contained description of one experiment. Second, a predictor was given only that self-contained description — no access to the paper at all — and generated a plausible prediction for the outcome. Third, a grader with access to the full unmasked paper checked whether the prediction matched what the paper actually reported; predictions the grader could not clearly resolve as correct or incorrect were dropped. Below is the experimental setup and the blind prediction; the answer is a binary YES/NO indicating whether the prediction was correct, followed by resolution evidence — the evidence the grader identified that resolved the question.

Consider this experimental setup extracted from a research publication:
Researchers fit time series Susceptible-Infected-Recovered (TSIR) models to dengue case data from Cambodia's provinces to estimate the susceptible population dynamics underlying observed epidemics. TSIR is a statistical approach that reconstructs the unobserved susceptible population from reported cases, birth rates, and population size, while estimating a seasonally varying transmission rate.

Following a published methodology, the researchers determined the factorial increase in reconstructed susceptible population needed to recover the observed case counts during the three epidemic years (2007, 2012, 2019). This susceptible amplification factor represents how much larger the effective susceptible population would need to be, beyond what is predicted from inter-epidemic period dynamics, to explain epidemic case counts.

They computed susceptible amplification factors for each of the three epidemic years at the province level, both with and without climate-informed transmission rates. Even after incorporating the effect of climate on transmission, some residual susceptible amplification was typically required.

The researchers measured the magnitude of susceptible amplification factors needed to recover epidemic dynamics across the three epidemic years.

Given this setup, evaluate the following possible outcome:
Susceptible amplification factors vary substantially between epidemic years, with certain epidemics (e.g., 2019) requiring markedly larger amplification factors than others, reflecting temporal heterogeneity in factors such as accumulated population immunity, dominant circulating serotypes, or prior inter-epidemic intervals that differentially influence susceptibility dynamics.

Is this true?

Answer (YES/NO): NO